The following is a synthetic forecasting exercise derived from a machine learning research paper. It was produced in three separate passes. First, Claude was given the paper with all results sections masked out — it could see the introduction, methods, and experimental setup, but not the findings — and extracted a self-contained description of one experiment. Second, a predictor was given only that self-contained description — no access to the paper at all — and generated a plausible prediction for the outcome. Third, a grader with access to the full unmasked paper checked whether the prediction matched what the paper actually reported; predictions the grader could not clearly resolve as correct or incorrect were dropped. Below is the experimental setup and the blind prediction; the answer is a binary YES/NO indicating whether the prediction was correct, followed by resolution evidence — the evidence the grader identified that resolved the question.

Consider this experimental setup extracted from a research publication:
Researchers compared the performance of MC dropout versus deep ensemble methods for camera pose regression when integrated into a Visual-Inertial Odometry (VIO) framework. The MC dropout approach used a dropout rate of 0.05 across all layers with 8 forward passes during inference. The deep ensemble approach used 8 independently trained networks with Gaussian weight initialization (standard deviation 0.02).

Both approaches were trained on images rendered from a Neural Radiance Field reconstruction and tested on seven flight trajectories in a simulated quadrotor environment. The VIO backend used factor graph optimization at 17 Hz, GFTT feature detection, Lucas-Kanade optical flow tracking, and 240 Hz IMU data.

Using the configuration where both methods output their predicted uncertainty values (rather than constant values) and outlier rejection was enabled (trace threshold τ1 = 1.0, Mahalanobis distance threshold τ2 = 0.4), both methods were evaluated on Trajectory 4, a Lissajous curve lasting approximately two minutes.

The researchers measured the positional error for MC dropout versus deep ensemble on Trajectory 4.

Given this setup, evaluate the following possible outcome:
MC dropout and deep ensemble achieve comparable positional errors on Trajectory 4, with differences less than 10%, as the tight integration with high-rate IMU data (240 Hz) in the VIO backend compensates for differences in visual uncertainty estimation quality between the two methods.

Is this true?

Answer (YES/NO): NO